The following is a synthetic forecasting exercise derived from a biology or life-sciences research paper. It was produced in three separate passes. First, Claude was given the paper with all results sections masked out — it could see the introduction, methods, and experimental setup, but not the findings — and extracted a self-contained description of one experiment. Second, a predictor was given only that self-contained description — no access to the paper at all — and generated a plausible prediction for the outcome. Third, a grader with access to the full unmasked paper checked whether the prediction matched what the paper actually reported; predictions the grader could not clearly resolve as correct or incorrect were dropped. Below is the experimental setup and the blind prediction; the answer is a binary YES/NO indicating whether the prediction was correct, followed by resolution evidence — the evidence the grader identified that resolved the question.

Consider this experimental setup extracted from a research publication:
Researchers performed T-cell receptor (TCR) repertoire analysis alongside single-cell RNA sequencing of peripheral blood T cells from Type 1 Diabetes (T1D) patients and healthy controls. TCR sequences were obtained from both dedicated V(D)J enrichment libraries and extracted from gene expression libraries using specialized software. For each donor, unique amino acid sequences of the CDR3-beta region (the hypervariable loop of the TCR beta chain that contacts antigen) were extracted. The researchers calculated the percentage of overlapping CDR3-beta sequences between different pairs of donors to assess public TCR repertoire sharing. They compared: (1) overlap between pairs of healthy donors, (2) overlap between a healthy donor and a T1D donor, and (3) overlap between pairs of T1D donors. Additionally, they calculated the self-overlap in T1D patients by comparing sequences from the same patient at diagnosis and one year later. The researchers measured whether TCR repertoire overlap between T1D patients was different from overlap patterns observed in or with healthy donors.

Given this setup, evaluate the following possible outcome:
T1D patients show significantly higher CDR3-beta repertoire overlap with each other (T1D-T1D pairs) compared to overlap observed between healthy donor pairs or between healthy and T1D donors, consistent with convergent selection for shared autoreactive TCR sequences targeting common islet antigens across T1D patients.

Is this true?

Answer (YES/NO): NO